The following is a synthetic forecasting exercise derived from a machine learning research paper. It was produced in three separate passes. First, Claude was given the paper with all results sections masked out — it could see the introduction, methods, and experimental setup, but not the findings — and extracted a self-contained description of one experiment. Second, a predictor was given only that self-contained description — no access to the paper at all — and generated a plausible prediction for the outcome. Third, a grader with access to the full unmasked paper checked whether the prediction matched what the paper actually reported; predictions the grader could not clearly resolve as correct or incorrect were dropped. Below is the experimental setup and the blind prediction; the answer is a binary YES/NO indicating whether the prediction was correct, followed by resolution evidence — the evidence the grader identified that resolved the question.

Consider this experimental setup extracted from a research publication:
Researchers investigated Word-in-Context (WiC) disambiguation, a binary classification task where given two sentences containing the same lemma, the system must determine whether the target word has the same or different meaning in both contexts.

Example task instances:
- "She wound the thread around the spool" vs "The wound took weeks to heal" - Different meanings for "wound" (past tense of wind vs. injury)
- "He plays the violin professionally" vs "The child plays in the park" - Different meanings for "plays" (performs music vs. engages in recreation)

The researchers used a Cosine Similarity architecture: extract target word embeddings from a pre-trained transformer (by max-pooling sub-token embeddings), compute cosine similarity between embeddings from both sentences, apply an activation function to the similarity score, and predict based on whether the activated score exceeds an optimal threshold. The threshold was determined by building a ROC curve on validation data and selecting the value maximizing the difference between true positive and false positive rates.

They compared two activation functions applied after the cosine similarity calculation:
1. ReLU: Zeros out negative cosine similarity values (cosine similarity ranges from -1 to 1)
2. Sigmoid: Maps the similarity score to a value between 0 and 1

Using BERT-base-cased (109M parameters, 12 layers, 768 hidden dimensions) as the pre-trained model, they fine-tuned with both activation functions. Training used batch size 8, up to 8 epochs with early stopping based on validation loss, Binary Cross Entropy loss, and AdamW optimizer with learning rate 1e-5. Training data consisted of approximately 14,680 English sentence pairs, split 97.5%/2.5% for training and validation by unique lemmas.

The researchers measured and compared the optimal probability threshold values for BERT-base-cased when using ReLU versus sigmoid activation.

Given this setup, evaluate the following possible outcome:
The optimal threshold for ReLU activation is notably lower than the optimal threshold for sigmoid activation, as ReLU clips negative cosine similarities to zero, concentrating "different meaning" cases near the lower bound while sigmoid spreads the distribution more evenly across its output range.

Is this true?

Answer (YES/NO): YES